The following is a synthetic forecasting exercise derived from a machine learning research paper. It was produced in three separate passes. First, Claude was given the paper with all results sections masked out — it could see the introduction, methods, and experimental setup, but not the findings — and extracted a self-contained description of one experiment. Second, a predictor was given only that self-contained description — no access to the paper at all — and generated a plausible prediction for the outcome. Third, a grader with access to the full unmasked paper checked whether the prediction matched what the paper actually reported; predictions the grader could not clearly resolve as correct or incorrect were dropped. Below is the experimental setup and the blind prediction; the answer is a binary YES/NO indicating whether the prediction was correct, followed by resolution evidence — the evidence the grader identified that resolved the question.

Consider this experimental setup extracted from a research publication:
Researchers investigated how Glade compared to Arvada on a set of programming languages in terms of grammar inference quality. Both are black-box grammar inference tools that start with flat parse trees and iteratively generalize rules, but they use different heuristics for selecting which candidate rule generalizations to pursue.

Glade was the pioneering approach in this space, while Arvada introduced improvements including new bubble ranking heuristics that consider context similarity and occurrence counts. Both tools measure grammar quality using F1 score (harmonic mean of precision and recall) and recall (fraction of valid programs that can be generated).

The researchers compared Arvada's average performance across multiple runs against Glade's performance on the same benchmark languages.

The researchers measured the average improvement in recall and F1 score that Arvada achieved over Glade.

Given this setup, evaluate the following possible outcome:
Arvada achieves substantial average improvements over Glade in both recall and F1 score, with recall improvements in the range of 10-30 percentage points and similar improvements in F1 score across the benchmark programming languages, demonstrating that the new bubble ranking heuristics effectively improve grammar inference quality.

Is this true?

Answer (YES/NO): NO